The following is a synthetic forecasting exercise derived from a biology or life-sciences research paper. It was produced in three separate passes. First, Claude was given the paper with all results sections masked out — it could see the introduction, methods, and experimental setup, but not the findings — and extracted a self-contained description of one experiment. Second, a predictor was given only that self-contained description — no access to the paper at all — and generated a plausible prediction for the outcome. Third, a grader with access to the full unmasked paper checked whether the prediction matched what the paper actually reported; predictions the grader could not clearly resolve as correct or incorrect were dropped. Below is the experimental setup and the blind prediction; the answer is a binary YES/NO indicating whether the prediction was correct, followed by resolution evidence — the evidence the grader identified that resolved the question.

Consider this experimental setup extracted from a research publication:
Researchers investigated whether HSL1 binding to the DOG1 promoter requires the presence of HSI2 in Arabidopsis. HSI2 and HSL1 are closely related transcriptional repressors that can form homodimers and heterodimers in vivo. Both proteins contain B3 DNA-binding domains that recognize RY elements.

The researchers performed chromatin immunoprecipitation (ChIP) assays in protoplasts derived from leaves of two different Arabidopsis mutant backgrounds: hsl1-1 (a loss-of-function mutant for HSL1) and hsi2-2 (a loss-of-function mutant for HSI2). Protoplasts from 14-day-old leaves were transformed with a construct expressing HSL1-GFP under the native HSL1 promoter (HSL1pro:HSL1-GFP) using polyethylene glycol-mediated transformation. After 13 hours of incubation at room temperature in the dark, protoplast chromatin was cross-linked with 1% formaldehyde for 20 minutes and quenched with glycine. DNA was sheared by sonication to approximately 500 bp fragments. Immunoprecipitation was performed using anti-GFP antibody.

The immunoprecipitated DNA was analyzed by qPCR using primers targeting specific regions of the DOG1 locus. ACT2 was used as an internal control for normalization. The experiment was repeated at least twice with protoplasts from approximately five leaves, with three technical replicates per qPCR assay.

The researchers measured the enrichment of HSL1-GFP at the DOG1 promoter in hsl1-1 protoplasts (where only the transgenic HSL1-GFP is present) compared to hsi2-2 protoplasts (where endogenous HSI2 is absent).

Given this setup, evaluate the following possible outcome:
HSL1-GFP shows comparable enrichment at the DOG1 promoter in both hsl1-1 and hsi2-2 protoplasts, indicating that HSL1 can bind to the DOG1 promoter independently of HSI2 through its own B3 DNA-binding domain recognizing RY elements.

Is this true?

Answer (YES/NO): YES